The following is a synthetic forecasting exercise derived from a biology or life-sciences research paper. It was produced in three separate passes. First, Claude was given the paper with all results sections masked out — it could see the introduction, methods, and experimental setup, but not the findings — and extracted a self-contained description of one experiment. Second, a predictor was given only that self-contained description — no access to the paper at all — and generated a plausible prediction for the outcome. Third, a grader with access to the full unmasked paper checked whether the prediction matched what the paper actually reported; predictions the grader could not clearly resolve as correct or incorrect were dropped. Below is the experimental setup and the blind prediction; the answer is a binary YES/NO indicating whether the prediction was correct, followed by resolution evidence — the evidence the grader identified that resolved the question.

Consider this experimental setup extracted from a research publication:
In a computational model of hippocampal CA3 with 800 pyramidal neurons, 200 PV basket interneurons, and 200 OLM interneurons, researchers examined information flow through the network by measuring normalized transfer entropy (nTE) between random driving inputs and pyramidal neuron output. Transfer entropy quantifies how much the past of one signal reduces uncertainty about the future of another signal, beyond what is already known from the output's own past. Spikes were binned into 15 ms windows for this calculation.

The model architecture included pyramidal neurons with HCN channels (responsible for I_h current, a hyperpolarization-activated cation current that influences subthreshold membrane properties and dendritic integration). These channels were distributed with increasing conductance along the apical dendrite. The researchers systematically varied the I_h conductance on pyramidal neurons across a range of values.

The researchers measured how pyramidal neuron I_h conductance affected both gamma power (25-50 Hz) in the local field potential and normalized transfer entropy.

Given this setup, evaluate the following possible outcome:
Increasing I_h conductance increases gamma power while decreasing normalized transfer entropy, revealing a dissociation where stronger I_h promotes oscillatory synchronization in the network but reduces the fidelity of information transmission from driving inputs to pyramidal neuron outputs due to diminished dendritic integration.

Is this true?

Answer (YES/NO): NO